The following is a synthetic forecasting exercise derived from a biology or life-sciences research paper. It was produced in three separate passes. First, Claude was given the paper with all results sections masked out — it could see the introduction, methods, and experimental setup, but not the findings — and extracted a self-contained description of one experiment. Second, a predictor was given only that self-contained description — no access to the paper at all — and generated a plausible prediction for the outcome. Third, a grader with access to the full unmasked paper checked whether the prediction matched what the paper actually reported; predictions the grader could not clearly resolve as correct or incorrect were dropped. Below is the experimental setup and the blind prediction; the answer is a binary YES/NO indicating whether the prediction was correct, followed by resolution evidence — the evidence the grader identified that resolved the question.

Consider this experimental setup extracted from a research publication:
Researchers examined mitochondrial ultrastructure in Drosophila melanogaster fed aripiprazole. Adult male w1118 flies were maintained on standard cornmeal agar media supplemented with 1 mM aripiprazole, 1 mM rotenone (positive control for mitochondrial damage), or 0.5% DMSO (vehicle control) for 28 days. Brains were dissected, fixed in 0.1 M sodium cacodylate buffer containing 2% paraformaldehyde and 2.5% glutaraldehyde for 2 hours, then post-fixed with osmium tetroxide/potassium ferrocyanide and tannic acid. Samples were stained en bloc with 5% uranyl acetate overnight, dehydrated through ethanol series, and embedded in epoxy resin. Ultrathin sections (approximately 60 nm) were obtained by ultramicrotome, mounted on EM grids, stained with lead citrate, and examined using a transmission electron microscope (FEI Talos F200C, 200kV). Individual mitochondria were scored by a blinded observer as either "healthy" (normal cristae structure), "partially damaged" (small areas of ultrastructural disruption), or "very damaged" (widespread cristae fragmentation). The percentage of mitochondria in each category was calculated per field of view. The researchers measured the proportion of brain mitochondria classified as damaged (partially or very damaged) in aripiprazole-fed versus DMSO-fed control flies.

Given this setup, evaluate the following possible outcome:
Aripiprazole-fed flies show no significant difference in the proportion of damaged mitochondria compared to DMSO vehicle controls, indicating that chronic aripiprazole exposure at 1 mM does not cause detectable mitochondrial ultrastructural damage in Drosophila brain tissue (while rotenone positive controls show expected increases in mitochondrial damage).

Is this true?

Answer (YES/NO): NO